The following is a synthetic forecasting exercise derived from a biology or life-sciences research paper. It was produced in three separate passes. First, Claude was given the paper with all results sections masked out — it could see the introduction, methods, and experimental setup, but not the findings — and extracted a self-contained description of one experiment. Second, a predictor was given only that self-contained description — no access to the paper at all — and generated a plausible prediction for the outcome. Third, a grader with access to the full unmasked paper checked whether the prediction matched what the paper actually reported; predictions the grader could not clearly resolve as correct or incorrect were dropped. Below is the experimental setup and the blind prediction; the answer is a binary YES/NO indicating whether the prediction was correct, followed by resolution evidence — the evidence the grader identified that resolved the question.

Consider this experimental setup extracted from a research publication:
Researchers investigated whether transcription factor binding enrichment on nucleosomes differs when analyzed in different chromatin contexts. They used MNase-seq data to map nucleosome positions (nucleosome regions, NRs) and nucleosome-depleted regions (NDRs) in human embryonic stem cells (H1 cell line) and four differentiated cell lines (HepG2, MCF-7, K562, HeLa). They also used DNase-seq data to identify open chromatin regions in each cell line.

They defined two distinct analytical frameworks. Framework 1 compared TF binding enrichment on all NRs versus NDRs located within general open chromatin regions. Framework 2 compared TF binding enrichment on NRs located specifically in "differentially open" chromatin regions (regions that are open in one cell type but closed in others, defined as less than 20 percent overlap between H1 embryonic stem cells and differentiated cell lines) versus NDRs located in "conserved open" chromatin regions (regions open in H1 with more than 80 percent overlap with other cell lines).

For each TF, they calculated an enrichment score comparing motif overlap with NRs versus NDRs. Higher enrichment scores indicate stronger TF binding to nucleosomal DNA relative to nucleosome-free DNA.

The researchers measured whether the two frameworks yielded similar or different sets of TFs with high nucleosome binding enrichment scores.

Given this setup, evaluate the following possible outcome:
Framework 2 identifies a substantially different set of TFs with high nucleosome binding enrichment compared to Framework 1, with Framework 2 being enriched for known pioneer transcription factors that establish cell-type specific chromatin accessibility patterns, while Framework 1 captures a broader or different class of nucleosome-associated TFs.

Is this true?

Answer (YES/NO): YES